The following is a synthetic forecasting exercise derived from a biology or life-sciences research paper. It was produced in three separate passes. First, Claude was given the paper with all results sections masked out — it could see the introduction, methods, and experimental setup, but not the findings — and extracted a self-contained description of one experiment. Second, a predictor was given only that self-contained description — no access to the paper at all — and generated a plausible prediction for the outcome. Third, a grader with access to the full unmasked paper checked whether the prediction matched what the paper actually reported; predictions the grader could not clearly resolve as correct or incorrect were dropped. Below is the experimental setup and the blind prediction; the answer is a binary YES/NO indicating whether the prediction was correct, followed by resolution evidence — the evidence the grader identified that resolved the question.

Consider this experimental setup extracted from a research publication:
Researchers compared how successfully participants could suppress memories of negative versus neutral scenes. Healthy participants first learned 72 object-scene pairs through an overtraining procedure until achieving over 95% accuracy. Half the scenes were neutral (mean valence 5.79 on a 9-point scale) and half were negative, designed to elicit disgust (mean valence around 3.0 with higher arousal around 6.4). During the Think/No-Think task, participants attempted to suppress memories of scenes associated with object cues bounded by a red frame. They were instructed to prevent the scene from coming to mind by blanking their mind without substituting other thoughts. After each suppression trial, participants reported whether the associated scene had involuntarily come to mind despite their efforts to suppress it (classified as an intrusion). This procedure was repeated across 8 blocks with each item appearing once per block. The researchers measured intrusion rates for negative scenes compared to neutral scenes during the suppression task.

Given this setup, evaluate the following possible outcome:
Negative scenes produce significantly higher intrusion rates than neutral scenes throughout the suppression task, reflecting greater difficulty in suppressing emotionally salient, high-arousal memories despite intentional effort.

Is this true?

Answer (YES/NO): NO